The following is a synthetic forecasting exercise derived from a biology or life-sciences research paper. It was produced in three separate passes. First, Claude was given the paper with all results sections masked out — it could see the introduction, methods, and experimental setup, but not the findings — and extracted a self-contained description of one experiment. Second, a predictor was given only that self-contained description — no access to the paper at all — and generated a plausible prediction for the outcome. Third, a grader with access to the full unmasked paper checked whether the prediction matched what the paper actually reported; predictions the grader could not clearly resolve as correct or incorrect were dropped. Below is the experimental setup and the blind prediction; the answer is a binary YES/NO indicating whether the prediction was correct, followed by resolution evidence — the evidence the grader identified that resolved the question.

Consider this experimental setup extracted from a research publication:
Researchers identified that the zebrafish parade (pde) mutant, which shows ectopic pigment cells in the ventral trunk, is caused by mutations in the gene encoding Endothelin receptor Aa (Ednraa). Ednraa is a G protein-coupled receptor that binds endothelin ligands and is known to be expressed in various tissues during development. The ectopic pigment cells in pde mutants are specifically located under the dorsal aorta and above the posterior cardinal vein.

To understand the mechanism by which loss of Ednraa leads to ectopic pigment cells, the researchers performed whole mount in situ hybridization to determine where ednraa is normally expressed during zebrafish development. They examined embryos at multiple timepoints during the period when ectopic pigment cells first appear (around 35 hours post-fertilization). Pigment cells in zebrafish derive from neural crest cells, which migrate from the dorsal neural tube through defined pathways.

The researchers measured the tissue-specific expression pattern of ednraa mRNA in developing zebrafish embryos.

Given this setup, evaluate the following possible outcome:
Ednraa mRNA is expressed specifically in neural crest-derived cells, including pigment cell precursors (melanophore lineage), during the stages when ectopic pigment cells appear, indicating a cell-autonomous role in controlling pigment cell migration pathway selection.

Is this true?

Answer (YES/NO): NO